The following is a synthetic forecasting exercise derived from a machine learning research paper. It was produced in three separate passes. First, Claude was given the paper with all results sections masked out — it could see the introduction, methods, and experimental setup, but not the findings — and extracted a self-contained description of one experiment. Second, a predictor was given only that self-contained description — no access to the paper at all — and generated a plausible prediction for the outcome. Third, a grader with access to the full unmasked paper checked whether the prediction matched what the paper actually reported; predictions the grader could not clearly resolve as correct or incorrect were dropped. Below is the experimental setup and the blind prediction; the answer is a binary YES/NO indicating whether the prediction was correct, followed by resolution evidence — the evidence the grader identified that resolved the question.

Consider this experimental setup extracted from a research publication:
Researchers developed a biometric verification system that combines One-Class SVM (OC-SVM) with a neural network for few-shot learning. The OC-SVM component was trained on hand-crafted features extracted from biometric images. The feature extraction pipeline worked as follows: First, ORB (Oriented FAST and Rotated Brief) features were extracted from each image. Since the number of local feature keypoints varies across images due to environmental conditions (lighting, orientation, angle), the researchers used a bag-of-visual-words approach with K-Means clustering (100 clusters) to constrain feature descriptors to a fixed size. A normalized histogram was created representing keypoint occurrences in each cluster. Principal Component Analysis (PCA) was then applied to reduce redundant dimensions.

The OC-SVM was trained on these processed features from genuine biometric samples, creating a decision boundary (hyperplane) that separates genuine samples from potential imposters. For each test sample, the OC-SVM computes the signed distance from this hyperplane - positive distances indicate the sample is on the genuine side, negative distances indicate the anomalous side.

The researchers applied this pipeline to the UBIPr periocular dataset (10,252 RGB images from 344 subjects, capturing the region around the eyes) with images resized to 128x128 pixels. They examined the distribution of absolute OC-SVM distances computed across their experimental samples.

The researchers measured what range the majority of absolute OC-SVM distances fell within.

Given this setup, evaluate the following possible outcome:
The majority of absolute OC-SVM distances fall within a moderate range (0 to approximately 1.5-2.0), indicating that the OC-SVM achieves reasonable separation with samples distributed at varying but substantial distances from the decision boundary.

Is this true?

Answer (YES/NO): NO